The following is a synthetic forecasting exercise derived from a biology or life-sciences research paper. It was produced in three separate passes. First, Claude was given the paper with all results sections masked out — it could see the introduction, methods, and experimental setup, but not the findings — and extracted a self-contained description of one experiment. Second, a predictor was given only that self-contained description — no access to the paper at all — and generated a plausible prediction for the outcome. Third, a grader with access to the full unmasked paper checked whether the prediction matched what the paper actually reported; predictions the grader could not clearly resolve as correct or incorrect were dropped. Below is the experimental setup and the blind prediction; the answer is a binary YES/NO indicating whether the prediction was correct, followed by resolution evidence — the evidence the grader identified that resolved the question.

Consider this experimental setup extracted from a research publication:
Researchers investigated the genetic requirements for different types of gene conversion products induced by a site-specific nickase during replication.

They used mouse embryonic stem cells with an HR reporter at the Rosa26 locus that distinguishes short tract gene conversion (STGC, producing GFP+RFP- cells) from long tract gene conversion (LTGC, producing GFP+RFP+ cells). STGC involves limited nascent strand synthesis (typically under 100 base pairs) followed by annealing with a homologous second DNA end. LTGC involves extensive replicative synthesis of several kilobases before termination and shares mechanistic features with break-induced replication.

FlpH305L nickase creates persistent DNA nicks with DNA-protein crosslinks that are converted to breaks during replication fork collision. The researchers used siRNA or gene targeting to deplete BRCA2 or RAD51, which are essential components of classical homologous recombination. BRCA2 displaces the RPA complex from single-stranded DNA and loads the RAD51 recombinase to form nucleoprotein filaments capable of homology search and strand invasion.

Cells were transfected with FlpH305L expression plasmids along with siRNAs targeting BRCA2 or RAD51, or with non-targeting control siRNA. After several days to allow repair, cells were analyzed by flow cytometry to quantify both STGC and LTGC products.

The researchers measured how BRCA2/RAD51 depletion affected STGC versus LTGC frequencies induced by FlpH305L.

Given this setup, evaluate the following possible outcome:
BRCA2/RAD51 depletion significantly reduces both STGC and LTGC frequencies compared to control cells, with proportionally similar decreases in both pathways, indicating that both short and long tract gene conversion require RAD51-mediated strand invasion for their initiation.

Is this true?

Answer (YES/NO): NO